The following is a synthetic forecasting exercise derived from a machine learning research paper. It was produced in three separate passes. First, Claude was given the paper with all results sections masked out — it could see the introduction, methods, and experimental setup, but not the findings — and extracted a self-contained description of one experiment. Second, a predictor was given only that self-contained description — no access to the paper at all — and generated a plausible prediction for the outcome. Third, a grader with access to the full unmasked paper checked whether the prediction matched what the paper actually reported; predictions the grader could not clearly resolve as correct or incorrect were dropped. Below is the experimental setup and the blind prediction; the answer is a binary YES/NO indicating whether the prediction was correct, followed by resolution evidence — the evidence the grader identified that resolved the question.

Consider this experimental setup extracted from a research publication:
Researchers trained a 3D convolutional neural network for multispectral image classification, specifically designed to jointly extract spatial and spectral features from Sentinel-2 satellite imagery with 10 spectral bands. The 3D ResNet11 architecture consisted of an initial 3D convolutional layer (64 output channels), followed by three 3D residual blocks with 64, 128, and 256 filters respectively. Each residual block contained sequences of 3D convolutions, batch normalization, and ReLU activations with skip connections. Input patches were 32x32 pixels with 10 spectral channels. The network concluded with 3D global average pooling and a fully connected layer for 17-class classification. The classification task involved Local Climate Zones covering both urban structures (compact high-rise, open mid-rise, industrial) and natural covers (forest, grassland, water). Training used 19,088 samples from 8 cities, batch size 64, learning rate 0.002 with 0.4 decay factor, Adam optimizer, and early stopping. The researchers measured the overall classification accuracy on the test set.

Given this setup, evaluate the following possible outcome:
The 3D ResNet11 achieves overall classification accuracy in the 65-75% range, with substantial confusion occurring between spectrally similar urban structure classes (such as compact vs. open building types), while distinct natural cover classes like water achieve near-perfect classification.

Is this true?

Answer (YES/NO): NO